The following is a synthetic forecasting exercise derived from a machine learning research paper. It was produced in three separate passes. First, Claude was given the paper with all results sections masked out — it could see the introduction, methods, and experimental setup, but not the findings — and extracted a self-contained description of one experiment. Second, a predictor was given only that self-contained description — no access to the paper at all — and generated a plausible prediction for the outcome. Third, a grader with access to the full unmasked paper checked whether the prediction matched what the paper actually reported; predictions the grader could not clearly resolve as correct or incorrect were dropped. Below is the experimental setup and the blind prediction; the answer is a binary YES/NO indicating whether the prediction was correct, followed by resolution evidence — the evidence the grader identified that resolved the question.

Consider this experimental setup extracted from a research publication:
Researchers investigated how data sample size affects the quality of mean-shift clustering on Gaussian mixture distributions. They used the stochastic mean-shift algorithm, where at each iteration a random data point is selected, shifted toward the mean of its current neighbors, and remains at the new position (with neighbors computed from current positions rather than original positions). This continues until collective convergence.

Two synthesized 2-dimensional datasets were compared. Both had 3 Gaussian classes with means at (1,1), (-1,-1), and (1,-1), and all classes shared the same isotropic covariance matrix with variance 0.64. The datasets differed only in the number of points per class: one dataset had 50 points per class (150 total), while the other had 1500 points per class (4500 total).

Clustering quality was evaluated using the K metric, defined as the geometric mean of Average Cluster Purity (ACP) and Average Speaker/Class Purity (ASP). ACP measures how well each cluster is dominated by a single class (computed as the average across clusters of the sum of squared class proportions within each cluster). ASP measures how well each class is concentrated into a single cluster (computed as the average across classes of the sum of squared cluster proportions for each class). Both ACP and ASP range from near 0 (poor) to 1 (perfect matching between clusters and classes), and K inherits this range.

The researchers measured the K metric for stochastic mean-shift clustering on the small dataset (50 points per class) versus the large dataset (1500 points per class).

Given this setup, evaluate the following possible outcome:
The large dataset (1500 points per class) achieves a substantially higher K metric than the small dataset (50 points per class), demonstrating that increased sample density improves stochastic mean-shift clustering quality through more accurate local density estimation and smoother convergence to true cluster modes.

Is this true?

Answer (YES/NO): NO